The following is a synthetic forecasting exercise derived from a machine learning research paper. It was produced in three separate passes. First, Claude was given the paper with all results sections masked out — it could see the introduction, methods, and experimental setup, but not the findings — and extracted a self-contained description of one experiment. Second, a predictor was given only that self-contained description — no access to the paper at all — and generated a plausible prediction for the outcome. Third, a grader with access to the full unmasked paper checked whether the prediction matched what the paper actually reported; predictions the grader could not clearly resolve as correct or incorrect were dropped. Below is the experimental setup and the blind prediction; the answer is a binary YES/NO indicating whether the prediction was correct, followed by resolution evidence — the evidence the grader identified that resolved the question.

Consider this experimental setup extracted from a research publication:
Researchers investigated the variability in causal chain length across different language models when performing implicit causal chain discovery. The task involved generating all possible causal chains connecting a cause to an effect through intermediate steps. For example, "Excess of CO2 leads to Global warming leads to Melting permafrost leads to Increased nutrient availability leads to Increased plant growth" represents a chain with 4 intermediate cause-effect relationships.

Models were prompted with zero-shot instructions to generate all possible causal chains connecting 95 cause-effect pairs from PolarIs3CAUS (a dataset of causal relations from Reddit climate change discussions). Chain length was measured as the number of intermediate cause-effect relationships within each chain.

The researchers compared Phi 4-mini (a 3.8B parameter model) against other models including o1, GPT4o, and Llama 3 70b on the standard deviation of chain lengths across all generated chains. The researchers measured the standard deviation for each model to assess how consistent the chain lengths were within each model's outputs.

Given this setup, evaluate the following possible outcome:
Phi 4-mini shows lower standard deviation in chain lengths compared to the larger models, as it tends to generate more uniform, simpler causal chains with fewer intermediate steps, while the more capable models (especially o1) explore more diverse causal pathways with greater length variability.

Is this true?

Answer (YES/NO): NO